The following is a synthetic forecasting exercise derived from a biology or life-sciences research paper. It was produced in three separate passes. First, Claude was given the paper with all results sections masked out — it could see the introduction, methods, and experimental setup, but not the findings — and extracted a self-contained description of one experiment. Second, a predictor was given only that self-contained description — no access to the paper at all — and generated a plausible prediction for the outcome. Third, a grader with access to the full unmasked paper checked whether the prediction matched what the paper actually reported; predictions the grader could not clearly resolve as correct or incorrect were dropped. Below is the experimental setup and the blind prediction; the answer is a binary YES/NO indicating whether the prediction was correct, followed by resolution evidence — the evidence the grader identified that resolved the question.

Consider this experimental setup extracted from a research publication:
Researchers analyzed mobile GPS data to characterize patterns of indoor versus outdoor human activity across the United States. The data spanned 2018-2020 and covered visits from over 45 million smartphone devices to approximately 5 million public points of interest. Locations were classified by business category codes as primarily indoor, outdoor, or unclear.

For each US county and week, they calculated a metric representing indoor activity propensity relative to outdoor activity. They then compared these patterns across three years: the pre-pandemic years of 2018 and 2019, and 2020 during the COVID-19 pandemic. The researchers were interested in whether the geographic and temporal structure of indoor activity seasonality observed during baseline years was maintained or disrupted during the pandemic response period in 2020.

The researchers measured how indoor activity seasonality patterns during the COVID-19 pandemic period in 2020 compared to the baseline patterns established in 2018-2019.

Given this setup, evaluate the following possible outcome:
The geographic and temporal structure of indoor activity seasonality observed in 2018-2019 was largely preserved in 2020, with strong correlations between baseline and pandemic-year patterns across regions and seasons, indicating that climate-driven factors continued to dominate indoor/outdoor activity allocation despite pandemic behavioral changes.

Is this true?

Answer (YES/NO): NO